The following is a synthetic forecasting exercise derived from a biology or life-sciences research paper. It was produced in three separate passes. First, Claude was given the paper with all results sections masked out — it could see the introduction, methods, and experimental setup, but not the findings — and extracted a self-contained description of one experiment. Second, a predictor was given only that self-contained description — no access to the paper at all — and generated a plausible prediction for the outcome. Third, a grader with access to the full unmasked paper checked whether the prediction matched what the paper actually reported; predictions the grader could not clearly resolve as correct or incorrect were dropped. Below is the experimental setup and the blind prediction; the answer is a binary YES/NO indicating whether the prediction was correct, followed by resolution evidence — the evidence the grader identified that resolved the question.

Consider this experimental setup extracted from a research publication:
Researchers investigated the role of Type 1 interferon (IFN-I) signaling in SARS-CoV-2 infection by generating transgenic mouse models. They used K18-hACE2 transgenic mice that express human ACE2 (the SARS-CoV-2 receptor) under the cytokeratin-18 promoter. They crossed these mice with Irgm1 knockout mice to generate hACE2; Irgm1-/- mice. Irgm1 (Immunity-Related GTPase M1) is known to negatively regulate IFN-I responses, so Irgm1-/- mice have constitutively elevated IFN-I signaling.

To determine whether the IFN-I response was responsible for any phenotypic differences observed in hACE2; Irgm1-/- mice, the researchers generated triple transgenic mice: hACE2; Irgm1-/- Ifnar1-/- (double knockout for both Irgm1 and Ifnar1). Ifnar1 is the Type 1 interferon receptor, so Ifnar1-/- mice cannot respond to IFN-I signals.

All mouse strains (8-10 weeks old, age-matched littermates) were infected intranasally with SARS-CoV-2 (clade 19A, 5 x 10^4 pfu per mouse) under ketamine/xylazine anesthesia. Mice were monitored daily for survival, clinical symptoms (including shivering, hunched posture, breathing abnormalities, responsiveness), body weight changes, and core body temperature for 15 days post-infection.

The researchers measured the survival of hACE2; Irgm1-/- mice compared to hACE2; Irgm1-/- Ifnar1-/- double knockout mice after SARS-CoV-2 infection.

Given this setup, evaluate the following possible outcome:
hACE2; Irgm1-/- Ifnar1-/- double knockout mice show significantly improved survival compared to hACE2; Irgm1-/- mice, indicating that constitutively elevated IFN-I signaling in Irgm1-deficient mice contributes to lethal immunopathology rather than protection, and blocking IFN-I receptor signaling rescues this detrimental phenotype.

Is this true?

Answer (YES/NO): NO